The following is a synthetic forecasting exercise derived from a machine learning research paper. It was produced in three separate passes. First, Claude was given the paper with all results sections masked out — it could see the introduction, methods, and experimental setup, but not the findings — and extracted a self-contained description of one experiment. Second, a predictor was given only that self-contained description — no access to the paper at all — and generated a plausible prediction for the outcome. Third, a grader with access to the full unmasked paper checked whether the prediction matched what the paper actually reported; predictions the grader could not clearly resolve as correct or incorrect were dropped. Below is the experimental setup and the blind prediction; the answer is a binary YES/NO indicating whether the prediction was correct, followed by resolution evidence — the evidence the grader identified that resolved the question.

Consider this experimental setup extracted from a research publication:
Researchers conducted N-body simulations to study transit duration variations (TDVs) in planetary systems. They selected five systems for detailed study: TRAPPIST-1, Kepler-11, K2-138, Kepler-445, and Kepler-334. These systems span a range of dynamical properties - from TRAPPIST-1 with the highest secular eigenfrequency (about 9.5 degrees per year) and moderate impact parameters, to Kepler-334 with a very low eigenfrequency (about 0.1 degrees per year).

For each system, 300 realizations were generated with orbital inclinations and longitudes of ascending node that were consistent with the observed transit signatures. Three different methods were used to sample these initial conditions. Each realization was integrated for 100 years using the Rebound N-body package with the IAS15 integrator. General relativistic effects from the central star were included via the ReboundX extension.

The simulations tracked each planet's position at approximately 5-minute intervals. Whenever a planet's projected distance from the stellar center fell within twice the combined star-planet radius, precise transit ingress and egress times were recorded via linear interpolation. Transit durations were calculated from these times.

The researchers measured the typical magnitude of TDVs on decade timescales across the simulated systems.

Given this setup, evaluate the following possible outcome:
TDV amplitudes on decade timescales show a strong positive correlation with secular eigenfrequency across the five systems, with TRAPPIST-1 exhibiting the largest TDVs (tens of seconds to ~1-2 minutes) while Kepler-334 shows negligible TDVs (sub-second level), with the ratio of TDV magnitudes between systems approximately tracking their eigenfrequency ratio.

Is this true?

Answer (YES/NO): NO